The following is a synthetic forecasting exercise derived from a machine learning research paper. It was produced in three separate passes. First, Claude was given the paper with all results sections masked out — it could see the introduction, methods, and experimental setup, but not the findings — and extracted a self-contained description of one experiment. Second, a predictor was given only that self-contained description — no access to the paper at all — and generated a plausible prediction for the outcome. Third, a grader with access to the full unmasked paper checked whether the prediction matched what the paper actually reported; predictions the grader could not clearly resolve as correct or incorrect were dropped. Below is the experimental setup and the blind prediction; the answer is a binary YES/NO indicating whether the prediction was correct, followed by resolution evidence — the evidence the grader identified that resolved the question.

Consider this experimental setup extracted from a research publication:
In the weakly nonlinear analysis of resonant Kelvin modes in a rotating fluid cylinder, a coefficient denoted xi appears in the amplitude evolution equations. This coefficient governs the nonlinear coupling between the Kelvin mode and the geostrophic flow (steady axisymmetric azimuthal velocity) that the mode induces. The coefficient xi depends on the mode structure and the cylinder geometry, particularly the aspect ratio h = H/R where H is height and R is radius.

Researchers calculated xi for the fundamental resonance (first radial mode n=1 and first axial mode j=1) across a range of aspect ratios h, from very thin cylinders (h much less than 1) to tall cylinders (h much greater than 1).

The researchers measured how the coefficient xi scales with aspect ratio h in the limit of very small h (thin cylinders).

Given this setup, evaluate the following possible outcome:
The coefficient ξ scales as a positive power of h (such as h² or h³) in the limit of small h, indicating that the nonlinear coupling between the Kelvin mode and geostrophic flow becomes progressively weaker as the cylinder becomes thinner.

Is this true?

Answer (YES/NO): NO